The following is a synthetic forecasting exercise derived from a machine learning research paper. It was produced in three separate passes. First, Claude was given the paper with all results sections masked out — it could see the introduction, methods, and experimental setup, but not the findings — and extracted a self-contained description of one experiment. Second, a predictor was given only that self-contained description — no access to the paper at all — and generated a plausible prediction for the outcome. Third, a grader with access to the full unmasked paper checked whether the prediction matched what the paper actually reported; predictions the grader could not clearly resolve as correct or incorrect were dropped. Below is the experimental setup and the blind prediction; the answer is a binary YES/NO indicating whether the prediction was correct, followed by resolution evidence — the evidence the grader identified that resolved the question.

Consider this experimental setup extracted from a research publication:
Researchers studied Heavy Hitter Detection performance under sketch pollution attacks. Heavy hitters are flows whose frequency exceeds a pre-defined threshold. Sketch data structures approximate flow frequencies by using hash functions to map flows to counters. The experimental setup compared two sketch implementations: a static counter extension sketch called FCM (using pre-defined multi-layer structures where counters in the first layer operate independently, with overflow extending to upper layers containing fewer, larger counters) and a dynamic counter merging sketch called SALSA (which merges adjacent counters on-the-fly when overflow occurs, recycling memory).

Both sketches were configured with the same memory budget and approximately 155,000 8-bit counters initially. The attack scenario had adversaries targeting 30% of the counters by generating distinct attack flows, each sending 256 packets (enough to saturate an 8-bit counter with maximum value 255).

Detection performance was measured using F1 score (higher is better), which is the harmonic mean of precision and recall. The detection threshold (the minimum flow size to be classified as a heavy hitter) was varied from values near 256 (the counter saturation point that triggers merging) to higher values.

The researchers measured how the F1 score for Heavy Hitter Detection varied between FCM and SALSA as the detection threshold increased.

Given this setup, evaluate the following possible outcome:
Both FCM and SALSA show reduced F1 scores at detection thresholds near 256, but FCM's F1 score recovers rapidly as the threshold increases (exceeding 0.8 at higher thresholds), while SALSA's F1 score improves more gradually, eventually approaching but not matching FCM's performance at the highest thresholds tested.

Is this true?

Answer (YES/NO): NO